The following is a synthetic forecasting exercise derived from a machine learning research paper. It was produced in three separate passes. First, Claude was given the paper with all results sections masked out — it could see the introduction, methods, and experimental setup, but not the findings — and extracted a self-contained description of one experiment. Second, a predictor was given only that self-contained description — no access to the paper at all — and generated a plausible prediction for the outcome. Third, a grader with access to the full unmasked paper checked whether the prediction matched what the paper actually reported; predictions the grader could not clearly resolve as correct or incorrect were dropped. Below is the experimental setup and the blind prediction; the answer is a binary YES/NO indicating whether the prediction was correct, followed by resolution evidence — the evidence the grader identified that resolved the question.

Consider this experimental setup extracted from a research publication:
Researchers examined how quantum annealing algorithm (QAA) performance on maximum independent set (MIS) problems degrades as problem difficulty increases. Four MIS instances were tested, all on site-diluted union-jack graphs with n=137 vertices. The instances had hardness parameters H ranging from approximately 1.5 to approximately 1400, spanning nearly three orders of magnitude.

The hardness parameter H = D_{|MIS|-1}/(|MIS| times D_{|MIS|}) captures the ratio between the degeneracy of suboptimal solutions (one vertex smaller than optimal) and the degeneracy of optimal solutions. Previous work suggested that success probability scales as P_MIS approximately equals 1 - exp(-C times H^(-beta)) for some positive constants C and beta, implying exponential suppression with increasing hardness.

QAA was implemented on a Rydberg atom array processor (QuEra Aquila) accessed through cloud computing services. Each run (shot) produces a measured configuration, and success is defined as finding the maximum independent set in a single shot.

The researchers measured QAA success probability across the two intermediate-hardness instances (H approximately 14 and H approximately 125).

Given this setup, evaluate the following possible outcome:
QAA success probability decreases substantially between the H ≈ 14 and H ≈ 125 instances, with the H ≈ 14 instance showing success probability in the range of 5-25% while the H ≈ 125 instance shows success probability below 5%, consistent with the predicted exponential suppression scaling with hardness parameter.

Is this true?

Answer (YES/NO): NO